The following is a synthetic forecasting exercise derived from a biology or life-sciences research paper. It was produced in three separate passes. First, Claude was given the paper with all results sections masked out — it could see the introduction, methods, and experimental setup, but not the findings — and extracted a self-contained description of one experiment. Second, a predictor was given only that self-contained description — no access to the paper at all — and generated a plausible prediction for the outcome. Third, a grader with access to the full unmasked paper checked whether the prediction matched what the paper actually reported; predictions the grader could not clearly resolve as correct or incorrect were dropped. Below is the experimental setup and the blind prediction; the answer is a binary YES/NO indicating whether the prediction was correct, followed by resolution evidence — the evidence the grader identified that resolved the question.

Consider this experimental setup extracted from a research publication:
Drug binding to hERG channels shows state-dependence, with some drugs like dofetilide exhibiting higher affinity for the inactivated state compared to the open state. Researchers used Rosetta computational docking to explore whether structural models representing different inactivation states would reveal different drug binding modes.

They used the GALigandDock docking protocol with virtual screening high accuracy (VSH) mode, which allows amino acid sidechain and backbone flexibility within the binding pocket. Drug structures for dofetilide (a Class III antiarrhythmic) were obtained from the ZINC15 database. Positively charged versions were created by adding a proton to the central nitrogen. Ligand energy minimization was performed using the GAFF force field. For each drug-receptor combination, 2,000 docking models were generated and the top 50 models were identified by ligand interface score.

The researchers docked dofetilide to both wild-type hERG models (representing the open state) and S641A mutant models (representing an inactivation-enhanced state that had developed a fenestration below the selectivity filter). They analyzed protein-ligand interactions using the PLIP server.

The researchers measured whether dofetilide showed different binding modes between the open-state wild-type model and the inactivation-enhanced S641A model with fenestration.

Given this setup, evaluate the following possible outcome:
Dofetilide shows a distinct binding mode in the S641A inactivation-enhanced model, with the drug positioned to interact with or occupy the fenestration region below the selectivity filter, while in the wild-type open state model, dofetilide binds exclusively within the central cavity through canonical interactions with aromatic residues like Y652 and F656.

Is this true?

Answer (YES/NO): YES